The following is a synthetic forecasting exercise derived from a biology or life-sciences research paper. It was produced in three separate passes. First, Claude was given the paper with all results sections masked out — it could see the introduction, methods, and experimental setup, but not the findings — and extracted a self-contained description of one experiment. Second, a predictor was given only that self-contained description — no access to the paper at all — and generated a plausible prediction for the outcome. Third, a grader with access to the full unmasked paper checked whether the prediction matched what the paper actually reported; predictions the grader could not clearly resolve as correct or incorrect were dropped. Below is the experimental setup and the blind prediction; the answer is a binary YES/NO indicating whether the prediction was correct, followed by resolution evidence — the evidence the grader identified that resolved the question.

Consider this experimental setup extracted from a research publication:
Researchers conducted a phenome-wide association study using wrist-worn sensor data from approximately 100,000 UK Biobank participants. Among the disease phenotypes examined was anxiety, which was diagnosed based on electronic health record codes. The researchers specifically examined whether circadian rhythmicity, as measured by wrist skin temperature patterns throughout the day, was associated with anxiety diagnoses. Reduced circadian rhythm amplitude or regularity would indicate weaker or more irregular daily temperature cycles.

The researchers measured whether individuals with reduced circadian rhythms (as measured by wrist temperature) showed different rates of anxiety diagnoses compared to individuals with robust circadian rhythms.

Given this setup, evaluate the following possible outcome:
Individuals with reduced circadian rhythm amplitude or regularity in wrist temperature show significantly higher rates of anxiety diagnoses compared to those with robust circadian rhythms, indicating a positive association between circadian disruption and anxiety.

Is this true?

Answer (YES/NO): YES